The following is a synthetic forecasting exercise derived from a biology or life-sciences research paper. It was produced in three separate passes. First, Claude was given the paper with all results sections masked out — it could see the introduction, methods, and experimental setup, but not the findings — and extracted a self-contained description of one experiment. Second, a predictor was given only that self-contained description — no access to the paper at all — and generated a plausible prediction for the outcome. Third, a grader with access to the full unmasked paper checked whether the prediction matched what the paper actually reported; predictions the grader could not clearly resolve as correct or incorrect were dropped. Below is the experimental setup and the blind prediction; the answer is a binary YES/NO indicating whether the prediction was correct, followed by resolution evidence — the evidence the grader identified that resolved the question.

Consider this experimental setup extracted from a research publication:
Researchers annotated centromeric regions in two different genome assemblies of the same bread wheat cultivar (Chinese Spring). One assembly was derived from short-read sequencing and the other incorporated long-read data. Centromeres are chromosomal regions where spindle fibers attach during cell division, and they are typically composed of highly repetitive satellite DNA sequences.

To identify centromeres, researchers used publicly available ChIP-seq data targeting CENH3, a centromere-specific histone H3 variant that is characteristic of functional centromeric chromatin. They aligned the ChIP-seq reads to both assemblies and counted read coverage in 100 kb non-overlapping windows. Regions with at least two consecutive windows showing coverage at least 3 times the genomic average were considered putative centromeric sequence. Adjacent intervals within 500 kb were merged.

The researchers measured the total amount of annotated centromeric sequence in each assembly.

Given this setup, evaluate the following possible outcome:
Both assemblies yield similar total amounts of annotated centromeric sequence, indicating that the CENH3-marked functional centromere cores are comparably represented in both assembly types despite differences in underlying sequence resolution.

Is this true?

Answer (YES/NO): NO